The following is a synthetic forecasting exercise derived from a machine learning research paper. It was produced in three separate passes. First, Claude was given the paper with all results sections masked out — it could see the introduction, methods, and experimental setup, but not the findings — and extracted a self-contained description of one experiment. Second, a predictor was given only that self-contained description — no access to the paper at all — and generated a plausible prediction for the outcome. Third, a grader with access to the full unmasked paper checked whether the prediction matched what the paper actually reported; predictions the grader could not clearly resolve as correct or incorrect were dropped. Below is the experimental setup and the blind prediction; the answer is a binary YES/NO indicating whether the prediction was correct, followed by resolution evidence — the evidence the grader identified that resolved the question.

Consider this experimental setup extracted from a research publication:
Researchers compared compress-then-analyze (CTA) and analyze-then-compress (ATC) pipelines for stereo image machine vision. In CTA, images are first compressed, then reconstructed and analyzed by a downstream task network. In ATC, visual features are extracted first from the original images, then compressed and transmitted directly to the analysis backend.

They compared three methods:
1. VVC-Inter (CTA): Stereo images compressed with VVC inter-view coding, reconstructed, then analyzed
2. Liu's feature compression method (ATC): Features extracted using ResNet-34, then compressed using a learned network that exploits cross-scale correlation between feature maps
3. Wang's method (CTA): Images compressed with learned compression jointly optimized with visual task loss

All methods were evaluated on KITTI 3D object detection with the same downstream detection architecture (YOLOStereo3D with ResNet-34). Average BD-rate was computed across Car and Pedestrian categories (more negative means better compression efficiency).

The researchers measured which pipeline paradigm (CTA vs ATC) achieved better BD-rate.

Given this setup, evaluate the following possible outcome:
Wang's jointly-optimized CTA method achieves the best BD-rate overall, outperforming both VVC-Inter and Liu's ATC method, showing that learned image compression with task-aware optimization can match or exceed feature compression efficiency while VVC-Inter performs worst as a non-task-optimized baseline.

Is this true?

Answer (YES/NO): YES